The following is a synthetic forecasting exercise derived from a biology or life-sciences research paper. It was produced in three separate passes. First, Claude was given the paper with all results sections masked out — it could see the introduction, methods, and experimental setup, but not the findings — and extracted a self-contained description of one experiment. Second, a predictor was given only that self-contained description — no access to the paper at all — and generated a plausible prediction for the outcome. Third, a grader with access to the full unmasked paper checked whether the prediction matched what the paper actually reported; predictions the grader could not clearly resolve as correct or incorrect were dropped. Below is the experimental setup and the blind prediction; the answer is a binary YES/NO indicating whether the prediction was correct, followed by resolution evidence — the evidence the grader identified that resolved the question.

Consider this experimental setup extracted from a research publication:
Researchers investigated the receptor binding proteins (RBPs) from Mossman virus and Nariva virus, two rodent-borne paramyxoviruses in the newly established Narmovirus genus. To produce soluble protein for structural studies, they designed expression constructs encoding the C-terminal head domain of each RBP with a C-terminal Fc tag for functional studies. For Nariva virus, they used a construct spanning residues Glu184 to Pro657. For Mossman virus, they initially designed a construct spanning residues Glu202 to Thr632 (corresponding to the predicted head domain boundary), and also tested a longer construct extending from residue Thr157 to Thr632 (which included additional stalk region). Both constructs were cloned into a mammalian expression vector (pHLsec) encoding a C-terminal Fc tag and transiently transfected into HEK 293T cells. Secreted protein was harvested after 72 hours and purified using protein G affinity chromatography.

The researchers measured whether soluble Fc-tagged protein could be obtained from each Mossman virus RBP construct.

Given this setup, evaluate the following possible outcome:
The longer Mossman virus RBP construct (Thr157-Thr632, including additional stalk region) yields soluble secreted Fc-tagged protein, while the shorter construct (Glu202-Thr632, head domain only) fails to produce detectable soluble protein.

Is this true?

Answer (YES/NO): YES